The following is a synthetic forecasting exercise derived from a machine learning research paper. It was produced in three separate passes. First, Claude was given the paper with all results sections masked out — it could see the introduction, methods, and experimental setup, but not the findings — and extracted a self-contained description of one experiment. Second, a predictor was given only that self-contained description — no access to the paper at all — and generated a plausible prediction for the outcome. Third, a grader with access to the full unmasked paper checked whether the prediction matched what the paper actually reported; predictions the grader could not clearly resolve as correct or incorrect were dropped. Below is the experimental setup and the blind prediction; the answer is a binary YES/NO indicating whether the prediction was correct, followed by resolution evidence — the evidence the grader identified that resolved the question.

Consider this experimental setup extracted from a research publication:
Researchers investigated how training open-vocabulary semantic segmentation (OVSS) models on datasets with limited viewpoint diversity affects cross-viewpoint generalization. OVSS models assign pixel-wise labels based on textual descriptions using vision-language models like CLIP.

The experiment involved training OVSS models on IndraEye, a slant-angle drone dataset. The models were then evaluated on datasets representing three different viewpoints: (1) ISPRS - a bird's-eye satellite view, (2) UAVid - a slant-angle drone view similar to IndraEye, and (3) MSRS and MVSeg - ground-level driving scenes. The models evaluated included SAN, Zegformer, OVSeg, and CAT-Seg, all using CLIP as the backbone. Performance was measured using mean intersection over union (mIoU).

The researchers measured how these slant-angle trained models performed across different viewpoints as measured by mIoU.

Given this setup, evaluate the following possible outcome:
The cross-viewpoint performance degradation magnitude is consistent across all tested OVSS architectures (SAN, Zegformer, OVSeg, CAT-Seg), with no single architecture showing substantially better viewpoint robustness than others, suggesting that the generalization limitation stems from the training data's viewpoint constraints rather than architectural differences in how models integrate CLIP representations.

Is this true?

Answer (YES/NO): NO